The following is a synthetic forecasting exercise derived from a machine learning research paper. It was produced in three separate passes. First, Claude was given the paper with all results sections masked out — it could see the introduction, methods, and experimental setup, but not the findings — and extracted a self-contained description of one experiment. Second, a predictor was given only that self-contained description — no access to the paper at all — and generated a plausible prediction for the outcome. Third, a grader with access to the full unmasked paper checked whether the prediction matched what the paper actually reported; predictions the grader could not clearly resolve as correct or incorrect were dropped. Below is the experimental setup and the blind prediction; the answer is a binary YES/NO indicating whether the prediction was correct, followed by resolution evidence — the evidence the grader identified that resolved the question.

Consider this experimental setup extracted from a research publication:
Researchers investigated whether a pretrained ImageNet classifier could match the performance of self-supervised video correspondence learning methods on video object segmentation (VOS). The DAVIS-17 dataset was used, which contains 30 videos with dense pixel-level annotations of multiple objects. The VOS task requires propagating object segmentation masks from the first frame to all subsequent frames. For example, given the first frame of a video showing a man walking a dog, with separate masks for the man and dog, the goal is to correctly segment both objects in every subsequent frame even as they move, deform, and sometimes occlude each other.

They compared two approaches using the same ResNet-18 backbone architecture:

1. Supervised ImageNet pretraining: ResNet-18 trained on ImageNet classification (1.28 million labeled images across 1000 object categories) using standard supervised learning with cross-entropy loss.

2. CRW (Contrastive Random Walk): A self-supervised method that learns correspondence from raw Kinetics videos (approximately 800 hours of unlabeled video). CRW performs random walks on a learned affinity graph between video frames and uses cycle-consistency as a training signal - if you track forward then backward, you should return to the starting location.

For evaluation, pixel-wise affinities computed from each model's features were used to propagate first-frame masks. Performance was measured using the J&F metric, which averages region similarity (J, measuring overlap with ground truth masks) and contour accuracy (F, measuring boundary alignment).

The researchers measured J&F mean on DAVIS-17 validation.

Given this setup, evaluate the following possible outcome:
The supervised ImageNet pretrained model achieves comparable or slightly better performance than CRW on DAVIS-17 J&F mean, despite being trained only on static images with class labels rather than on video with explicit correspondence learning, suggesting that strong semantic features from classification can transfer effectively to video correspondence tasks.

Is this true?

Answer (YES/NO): NO